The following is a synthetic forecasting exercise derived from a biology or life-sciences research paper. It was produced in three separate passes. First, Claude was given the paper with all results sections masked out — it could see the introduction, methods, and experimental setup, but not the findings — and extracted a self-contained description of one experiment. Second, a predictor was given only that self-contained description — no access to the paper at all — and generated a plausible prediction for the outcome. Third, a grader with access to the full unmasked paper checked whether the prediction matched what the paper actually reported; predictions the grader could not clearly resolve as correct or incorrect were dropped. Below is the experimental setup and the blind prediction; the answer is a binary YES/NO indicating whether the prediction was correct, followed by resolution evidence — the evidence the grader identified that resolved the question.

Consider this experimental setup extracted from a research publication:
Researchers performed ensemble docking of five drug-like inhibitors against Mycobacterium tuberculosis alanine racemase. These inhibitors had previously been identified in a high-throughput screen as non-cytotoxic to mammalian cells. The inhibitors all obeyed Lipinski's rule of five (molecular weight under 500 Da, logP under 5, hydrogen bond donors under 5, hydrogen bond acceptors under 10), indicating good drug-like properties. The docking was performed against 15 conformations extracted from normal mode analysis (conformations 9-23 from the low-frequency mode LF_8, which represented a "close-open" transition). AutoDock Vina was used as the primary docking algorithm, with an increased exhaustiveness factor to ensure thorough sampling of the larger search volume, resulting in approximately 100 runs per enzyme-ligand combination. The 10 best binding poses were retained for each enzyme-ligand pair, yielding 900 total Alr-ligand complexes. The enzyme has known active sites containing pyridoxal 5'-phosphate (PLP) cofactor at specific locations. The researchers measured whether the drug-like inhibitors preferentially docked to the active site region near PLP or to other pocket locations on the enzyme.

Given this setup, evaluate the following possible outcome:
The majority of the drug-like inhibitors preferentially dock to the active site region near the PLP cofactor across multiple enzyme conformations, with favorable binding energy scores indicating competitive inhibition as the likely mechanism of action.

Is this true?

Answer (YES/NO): NO